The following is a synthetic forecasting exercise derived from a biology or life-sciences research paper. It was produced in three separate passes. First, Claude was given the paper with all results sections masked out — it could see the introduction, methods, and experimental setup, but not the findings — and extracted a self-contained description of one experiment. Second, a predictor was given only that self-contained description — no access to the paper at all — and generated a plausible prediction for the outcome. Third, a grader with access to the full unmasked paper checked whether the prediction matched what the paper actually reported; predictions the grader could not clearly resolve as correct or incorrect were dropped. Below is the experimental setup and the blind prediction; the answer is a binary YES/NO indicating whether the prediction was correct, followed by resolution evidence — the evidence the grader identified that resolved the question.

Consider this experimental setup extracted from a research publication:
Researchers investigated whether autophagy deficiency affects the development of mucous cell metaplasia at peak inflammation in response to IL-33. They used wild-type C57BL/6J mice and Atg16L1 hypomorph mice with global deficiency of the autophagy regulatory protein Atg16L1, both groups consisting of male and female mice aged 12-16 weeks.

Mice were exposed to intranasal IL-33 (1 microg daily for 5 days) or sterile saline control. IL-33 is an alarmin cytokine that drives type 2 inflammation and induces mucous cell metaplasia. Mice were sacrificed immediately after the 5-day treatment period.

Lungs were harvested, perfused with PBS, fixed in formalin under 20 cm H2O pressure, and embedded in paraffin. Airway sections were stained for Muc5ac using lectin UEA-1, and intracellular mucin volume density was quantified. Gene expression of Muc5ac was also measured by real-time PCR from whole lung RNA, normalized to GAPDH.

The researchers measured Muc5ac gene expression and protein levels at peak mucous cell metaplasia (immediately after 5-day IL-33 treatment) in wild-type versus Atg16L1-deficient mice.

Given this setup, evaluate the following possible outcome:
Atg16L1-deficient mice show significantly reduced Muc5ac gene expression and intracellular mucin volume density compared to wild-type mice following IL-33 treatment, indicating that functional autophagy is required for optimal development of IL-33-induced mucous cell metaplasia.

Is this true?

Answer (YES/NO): NO